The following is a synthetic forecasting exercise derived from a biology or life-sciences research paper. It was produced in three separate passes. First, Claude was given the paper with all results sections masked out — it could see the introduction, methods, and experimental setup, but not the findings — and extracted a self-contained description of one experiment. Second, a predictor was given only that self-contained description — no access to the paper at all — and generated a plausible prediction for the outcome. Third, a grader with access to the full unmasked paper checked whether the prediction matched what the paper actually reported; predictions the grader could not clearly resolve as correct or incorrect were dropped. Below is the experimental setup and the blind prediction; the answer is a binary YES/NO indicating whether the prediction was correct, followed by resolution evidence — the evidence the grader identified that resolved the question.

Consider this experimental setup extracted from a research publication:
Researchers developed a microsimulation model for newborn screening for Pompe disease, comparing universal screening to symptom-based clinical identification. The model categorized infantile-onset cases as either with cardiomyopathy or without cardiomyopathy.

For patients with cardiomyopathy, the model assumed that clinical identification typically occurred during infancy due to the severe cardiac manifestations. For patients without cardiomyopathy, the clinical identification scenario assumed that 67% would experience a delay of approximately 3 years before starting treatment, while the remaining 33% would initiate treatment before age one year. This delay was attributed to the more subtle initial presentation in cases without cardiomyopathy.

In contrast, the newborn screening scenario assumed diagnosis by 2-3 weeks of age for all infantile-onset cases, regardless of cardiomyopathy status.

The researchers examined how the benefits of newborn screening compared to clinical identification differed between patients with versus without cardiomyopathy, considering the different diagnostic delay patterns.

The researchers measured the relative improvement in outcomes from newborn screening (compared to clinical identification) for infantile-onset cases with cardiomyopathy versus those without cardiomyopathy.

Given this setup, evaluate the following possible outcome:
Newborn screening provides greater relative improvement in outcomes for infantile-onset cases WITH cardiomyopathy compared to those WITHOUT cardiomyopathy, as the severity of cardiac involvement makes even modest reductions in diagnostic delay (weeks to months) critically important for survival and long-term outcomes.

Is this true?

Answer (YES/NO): YES